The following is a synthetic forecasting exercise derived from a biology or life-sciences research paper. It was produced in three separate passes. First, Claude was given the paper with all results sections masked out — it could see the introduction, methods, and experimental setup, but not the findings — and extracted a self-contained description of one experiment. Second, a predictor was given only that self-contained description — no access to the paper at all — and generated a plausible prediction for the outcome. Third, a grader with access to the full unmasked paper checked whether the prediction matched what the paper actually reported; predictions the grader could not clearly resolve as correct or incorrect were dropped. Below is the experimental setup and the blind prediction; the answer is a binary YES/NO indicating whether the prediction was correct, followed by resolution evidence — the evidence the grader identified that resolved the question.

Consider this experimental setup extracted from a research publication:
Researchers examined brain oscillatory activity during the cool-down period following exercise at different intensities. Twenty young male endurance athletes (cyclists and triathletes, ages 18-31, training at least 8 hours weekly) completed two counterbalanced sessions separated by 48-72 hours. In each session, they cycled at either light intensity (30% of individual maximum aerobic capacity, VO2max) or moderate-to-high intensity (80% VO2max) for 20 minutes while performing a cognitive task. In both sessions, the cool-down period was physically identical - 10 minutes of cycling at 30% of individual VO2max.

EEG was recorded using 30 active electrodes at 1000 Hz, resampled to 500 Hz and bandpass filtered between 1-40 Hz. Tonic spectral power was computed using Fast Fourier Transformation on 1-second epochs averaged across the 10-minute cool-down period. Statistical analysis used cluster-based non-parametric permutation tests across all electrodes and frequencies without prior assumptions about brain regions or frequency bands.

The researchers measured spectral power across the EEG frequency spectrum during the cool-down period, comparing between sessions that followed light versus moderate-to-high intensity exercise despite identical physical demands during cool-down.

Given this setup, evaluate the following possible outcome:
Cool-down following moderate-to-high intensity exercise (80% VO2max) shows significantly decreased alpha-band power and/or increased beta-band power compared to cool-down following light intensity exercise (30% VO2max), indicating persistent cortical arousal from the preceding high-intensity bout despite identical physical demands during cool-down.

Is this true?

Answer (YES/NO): NO